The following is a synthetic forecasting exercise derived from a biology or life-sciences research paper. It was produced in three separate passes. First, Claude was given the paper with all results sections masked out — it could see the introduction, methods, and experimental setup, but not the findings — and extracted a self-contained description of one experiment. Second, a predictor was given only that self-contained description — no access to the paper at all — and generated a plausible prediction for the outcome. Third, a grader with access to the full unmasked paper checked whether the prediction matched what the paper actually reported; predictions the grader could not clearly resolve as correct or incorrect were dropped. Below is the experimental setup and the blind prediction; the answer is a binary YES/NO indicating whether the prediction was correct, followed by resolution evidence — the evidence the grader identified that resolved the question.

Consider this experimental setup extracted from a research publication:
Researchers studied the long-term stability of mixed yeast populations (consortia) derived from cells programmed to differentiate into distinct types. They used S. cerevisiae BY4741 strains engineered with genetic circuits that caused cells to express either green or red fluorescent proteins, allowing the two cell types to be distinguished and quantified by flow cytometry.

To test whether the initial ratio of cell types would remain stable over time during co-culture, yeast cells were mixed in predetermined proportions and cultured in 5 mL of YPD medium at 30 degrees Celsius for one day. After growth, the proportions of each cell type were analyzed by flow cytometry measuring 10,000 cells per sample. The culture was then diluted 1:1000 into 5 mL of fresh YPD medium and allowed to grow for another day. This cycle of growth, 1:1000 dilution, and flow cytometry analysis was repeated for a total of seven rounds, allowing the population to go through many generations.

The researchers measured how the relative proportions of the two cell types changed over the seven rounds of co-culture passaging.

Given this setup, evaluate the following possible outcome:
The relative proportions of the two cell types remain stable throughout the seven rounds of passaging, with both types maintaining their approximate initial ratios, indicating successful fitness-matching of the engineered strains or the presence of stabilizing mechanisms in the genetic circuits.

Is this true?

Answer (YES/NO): YES